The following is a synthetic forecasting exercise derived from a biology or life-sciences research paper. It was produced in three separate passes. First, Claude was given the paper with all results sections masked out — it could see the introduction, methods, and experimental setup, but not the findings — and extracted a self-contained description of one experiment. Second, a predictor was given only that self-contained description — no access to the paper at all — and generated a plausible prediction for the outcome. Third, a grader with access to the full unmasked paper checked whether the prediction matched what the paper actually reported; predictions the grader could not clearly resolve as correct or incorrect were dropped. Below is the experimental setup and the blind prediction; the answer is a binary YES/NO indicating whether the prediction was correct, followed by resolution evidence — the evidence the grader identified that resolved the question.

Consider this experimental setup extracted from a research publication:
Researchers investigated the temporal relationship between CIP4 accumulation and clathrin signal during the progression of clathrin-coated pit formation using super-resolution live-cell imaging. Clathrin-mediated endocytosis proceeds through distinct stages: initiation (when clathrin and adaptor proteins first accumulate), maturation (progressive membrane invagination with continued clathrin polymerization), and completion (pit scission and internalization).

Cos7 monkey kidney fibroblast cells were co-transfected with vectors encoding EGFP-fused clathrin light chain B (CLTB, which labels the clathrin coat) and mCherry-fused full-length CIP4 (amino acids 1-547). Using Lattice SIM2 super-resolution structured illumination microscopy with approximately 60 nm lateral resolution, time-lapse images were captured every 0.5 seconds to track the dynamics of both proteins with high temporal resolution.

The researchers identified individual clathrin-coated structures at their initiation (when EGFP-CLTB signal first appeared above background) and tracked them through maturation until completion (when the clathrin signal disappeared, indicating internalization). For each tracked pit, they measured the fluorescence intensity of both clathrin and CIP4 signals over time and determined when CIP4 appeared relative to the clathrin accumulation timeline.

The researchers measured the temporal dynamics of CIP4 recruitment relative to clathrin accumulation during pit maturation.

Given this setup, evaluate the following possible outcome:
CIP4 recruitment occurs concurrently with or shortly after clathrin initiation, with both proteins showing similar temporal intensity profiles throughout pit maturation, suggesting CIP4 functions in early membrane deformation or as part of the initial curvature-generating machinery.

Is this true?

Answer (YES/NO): NO